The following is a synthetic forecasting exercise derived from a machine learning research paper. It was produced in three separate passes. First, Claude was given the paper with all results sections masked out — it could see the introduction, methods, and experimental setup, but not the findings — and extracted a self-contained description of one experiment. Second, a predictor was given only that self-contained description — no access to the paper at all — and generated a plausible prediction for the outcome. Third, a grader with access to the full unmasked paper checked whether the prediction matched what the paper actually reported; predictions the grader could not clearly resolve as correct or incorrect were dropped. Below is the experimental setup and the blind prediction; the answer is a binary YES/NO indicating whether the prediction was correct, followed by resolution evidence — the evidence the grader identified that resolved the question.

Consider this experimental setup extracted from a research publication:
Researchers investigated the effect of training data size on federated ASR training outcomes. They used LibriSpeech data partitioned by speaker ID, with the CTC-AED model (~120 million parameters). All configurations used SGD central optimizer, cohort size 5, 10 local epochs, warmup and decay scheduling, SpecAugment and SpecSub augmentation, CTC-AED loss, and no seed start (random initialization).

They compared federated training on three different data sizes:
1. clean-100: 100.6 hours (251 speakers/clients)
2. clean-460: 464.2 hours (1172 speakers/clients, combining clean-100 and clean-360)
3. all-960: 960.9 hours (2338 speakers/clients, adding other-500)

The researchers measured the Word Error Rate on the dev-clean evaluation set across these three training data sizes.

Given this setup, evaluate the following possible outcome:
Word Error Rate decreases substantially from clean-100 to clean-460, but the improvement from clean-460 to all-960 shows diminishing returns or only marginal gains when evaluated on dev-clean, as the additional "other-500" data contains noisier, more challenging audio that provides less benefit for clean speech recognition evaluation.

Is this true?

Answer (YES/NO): NO